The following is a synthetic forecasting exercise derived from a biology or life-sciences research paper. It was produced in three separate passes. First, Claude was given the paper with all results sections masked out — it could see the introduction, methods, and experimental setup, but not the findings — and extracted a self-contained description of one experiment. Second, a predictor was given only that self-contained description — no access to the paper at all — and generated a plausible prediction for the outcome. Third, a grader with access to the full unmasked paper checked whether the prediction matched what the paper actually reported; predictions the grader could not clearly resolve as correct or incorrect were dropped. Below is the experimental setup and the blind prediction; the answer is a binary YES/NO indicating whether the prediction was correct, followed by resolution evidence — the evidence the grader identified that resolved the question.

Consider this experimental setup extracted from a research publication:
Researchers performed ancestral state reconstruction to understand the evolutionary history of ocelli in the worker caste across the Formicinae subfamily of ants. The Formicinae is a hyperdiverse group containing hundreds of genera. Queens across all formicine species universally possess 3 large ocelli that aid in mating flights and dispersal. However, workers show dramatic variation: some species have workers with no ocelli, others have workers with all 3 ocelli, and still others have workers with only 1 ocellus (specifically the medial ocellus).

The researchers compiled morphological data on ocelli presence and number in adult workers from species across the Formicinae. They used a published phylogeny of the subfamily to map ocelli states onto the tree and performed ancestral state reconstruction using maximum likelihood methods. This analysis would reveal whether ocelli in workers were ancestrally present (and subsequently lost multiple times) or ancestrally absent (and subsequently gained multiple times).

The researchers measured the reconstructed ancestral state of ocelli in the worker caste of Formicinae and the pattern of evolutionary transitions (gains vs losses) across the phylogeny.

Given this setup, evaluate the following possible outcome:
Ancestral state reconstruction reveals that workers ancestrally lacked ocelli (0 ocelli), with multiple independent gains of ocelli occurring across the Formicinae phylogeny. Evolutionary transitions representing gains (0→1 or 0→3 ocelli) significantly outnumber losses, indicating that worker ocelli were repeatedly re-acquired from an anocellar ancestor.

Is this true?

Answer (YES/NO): NO